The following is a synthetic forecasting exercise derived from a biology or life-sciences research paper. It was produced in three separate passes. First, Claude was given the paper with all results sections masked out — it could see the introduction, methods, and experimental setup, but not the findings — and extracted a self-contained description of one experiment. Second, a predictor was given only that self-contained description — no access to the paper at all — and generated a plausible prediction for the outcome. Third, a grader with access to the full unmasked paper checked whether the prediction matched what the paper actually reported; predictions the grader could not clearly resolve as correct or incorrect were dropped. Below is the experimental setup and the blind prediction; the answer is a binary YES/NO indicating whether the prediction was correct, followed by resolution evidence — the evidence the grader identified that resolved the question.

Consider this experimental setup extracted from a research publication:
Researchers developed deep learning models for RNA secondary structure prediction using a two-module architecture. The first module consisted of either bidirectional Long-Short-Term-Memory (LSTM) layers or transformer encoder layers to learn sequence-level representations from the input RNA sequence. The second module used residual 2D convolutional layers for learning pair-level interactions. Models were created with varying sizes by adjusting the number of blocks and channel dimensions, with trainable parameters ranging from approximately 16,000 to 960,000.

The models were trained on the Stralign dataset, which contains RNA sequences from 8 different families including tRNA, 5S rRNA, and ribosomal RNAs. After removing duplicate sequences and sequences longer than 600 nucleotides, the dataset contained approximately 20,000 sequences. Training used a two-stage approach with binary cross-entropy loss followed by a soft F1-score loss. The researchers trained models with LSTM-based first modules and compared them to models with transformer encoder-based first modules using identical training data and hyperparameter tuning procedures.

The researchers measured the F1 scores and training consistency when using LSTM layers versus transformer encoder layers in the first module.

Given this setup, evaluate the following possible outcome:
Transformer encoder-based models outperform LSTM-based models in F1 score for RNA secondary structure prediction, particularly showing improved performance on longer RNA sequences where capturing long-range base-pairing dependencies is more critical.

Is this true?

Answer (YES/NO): NO